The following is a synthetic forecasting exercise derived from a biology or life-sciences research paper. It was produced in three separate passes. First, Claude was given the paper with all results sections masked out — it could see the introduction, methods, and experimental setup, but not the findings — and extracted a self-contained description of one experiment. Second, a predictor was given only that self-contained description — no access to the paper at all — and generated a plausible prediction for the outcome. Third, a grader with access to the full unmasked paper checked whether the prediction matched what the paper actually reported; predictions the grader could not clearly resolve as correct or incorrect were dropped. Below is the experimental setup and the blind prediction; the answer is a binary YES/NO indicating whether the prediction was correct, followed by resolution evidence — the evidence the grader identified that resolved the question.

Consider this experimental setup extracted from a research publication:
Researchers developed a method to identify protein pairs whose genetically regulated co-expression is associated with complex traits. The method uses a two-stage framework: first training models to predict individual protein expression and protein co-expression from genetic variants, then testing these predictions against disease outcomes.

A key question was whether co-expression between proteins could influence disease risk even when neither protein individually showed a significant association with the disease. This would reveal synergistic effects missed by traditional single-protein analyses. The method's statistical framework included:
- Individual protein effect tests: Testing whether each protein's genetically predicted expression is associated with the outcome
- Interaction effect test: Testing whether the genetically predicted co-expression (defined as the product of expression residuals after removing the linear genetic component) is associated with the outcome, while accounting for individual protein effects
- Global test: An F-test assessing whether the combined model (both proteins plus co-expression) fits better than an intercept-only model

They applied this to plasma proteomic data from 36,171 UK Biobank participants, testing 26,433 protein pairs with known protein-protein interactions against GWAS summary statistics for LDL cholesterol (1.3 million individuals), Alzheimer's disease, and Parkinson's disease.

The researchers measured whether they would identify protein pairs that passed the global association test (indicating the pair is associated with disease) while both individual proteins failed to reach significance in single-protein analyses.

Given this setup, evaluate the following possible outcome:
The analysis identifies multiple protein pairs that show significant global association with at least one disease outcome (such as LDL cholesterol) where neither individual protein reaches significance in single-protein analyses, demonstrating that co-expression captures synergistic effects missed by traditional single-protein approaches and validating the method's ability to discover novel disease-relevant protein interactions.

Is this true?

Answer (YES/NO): YES